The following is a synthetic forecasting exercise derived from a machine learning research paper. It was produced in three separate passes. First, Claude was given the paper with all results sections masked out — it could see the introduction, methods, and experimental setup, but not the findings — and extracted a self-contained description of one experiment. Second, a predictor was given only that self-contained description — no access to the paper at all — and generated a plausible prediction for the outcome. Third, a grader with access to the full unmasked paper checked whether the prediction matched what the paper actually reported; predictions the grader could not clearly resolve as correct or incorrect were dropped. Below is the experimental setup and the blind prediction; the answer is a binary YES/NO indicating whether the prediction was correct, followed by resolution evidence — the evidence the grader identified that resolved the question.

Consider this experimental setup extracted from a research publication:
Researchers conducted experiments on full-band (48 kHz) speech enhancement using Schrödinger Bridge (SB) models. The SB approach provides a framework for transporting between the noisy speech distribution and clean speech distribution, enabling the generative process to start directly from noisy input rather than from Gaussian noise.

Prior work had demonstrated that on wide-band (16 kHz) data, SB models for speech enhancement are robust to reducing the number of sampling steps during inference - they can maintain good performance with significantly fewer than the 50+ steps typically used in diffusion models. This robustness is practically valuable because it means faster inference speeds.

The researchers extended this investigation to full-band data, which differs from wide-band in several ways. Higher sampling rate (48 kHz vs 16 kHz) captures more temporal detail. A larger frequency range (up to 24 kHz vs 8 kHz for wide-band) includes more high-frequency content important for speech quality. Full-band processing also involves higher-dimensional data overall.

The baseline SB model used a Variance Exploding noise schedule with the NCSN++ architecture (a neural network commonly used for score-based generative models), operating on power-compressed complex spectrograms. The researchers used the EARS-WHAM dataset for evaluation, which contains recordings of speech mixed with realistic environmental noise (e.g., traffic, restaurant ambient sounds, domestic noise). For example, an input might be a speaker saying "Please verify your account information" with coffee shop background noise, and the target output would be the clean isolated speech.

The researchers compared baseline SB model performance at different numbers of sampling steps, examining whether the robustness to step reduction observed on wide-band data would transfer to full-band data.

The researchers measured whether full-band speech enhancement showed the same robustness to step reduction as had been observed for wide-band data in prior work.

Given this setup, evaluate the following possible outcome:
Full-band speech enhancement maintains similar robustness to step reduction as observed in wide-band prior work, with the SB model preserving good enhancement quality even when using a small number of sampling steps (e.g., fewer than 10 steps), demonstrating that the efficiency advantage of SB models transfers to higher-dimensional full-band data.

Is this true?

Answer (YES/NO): NO